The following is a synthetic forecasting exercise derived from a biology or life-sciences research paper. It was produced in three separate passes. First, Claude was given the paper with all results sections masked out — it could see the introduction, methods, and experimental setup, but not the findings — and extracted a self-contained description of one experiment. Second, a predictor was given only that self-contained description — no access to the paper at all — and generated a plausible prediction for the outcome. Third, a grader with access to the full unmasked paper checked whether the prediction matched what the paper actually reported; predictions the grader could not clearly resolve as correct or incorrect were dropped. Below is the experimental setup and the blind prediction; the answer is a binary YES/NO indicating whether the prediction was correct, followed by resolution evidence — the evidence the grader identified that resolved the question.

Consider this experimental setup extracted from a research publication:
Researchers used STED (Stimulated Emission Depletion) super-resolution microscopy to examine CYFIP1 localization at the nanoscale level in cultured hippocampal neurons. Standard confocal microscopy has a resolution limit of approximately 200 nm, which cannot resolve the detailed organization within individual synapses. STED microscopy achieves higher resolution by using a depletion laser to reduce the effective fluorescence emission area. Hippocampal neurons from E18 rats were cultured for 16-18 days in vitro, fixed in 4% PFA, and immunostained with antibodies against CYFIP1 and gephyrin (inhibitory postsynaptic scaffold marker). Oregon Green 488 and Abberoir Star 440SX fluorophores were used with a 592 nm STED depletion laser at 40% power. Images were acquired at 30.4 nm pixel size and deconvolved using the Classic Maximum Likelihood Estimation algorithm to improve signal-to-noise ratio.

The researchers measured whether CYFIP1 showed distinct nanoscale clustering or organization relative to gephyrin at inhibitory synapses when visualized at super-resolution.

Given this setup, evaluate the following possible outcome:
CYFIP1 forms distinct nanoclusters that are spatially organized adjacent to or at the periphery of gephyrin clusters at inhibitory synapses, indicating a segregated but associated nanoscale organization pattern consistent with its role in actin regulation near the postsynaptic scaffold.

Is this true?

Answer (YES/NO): YES